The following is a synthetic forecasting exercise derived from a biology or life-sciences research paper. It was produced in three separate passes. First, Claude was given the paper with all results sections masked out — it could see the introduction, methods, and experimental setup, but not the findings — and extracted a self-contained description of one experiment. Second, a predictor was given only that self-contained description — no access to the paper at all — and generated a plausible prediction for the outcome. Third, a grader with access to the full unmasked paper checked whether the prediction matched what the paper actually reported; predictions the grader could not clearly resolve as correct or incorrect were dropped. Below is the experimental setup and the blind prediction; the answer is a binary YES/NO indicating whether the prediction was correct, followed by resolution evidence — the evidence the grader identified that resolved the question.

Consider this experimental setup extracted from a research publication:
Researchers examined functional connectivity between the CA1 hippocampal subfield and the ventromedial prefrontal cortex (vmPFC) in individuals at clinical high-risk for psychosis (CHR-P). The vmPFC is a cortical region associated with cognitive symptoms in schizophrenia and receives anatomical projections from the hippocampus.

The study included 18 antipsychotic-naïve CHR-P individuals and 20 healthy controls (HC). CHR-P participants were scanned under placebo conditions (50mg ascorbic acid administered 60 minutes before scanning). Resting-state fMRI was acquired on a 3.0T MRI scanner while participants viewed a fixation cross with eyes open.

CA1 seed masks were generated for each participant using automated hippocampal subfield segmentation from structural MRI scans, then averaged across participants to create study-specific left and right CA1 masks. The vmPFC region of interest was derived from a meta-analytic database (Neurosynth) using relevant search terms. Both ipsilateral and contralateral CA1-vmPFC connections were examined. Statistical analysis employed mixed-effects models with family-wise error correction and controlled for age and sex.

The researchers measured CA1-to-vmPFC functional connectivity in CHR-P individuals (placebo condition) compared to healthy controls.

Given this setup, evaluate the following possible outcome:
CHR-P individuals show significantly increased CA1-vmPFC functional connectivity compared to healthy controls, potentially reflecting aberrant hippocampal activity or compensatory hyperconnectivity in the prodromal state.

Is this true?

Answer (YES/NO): NO